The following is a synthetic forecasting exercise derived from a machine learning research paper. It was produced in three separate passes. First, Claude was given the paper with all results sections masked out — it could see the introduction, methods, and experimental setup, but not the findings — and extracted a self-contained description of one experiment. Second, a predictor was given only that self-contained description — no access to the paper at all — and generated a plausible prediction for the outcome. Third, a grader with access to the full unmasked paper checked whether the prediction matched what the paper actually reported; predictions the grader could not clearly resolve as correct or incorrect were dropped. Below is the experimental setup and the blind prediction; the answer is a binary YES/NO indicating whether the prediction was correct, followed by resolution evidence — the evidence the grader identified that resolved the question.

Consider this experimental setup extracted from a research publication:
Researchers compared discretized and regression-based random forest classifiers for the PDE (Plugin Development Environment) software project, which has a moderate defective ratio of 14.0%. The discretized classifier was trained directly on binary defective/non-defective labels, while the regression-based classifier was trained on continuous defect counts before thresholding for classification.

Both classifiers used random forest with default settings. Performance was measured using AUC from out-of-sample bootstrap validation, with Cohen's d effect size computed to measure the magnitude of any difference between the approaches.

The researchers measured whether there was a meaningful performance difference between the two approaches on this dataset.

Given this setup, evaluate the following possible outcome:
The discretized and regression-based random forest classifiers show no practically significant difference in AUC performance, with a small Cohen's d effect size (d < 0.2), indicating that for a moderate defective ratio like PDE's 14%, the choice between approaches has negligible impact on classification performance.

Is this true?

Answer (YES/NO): NO